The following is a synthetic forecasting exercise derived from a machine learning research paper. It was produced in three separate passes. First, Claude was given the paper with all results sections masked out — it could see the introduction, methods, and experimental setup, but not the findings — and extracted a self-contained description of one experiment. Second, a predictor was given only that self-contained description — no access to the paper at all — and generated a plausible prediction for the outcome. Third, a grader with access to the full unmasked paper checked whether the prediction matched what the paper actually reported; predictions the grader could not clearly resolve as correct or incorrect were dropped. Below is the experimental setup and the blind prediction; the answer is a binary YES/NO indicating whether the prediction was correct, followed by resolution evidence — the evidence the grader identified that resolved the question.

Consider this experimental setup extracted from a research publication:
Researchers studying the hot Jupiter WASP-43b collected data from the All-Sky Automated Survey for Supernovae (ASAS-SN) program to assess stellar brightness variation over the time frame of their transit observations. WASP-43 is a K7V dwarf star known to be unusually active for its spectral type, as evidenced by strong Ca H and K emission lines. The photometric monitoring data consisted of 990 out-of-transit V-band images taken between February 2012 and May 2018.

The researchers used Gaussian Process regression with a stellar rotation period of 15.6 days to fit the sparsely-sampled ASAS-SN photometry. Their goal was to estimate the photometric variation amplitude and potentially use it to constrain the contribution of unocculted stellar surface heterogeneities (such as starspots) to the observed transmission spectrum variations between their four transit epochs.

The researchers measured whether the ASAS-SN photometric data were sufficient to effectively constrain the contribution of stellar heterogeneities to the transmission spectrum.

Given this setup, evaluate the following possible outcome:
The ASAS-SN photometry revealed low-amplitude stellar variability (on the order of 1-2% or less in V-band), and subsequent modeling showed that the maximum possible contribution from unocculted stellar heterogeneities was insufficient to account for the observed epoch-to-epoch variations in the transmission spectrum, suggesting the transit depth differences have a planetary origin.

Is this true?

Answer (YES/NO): NO